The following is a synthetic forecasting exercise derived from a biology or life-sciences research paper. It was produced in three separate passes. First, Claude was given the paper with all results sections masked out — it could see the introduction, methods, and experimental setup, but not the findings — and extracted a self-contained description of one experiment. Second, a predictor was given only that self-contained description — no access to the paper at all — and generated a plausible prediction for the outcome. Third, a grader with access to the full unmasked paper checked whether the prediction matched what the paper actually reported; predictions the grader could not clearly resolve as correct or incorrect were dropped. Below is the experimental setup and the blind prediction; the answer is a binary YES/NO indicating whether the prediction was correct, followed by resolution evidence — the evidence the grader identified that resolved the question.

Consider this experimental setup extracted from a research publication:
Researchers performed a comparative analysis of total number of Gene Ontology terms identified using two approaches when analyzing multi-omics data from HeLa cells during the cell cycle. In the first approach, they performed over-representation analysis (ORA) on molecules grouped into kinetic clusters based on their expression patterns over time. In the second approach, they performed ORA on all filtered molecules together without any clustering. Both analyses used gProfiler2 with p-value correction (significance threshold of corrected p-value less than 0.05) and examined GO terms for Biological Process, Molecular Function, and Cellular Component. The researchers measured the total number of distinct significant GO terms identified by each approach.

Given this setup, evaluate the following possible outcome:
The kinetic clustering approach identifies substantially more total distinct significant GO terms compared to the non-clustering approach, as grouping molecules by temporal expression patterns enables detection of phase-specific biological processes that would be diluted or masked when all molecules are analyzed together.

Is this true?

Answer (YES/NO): NO